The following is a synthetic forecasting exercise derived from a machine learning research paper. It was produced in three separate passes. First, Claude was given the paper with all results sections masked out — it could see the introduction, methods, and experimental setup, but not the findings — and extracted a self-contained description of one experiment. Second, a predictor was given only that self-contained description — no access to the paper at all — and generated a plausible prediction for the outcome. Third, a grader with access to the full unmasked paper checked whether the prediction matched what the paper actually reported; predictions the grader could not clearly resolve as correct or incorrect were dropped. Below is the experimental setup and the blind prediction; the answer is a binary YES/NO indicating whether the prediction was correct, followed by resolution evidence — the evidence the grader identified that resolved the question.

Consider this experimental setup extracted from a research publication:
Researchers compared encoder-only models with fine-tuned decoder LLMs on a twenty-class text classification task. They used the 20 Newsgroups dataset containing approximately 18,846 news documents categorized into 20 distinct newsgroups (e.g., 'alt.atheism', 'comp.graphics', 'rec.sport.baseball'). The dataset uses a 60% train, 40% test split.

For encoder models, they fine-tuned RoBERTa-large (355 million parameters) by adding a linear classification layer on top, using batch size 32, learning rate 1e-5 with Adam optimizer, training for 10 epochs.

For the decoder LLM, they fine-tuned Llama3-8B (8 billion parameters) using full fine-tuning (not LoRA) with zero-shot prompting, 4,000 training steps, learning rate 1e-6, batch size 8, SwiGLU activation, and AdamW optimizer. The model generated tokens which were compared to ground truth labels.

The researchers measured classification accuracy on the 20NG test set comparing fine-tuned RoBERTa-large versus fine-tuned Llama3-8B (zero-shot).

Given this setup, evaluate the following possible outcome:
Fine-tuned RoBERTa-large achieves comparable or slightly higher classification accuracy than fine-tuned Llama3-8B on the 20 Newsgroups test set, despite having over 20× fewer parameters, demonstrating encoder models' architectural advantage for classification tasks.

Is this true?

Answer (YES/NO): NO